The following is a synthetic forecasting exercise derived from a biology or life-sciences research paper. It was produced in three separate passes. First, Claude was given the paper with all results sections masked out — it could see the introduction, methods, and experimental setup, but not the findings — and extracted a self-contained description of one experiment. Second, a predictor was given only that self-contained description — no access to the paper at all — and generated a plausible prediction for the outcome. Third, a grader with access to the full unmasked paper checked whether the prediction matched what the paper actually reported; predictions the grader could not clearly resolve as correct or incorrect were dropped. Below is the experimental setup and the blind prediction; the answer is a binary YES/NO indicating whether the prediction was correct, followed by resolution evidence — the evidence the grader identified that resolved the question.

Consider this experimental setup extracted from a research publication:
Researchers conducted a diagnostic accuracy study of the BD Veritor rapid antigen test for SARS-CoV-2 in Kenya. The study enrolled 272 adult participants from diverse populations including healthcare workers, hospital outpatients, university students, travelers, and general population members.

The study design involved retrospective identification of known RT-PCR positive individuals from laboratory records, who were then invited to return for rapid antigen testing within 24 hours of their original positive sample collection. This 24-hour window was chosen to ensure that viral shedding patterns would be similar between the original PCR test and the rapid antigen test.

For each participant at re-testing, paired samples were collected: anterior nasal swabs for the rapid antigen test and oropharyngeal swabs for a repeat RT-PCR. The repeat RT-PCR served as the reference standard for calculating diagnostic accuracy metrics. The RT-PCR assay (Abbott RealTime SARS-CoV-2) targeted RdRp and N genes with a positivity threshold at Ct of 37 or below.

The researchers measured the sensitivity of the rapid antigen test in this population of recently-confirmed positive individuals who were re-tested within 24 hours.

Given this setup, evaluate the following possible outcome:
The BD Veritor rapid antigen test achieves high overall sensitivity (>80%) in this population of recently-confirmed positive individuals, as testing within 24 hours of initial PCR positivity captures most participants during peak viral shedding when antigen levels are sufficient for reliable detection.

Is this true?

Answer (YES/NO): YES